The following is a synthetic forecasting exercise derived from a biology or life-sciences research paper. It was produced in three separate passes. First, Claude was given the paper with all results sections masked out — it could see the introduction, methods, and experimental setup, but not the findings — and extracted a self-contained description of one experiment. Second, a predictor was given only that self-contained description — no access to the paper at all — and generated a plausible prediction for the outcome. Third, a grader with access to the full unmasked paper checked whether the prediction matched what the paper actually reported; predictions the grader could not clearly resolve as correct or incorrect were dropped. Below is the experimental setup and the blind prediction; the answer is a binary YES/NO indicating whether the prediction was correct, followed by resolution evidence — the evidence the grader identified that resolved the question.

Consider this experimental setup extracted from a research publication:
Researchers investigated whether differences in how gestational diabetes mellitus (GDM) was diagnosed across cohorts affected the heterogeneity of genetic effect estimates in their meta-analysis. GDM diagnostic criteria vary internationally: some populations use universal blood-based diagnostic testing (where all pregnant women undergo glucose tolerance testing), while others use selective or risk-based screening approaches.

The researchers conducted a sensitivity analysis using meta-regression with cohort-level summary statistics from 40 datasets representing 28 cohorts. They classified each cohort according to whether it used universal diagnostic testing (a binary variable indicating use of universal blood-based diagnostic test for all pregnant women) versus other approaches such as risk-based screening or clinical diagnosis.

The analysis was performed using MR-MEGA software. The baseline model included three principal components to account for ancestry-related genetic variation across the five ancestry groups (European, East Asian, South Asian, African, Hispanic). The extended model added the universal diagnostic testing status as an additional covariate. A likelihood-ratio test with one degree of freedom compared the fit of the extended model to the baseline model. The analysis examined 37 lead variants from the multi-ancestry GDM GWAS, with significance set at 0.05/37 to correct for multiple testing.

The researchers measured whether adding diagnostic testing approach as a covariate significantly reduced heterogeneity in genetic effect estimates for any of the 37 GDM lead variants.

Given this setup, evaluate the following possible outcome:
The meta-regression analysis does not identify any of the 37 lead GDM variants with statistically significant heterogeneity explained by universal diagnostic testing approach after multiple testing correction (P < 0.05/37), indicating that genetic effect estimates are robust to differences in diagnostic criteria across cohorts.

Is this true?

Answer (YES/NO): NO